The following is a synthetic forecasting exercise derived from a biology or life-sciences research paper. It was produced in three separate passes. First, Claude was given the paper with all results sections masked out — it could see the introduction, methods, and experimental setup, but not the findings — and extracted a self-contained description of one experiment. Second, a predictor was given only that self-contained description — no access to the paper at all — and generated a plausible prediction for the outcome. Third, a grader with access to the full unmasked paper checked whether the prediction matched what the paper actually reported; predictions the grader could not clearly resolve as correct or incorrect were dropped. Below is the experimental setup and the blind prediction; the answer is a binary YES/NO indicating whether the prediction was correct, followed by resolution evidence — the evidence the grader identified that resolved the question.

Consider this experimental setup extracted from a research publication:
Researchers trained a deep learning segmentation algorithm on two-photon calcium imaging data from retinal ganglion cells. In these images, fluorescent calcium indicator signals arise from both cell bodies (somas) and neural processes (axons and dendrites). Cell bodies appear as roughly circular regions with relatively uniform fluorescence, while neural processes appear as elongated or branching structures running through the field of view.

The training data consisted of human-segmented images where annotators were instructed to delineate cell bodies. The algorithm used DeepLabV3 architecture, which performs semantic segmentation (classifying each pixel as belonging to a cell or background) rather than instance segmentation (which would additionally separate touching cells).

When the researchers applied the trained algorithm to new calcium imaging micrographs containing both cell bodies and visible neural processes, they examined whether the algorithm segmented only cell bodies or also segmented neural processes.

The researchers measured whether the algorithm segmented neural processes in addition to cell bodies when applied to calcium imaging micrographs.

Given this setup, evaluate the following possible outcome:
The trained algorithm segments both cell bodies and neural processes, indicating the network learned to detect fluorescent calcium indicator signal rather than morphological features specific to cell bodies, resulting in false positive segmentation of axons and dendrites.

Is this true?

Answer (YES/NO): NO